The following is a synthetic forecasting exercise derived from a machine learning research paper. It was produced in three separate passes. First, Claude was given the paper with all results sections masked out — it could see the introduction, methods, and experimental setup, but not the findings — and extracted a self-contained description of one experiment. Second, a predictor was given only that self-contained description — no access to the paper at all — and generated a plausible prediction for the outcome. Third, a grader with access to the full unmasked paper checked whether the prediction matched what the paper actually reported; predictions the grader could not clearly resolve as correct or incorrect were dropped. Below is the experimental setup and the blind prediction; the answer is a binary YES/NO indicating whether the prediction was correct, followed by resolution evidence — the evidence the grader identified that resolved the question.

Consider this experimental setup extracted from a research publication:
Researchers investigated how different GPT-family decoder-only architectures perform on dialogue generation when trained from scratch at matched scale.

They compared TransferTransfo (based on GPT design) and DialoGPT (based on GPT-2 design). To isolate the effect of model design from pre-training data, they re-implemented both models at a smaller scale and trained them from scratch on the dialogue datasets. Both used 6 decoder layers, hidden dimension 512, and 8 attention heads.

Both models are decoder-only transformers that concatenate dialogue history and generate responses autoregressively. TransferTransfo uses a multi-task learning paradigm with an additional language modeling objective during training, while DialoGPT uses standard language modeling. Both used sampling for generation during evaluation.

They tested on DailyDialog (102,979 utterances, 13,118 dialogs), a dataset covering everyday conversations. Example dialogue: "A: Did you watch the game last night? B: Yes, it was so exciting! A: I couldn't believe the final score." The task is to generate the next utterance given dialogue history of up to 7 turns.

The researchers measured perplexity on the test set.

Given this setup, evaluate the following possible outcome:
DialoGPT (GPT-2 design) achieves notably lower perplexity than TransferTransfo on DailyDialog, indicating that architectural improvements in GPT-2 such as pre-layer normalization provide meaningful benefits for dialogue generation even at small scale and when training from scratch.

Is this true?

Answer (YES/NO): NO